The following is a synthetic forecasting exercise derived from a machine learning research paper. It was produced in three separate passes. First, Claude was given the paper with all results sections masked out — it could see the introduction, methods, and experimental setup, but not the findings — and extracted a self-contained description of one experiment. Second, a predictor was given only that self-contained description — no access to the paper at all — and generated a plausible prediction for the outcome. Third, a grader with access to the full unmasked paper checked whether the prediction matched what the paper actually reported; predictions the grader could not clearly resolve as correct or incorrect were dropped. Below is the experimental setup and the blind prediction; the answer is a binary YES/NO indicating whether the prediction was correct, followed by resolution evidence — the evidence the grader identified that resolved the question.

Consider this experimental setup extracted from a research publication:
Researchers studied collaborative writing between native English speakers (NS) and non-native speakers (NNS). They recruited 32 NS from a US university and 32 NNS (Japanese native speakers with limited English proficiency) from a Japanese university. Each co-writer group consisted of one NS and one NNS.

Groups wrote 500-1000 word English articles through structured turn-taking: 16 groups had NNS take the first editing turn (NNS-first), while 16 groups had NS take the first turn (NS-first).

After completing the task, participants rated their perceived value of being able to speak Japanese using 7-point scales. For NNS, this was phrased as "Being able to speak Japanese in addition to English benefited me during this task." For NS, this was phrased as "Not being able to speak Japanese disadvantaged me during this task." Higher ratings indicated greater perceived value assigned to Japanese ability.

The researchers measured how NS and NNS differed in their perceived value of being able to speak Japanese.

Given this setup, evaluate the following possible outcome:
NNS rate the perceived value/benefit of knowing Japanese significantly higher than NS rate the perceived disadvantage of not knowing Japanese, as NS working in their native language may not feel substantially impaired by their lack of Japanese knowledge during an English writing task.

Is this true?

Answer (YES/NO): YES